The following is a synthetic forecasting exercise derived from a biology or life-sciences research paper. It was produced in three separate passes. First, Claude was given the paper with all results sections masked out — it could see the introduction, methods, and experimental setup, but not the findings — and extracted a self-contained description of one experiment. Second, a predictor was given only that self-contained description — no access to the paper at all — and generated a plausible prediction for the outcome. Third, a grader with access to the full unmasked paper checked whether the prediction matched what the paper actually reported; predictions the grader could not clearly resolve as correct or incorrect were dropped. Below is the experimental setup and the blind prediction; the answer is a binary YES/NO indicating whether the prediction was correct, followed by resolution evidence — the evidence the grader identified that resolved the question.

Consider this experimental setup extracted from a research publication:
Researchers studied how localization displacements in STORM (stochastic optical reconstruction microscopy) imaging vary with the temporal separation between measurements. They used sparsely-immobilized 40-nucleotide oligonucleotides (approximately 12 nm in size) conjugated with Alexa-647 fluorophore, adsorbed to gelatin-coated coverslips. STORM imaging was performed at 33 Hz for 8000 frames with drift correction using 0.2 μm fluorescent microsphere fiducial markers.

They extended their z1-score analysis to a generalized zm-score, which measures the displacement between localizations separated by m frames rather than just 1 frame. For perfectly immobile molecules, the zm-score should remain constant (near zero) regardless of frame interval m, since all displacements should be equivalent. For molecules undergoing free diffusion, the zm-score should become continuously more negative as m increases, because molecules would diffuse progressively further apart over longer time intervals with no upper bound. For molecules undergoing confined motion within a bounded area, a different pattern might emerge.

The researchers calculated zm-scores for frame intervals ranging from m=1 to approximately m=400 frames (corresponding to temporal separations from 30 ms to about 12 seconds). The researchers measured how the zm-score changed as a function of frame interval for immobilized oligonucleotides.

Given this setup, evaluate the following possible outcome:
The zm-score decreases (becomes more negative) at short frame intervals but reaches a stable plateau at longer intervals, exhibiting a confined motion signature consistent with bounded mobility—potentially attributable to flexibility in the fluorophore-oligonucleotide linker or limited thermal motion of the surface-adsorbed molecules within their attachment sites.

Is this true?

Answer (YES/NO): NO